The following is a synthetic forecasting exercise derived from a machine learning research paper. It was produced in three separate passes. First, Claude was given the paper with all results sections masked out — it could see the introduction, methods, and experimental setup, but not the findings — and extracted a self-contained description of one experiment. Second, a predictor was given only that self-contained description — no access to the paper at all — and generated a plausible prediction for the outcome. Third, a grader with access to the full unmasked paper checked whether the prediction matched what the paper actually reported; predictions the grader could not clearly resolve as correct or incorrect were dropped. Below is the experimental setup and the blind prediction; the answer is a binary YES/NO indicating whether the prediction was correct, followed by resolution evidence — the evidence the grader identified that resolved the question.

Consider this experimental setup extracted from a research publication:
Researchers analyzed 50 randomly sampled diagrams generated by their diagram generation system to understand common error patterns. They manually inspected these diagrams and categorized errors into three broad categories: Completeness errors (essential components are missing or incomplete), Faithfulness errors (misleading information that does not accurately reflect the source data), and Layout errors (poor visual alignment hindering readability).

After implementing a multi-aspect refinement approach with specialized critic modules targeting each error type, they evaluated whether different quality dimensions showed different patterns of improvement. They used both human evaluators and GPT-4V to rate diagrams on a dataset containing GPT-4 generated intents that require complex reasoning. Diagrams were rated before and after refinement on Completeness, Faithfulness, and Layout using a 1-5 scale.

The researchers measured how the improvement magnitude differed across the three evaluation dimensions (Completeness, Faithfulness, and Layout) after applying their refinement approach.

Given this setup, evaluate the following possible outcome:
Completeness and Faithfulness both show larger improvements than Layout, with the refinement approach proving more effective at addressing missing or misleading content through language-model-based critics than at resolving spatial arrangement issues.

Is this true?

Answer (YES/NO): YES